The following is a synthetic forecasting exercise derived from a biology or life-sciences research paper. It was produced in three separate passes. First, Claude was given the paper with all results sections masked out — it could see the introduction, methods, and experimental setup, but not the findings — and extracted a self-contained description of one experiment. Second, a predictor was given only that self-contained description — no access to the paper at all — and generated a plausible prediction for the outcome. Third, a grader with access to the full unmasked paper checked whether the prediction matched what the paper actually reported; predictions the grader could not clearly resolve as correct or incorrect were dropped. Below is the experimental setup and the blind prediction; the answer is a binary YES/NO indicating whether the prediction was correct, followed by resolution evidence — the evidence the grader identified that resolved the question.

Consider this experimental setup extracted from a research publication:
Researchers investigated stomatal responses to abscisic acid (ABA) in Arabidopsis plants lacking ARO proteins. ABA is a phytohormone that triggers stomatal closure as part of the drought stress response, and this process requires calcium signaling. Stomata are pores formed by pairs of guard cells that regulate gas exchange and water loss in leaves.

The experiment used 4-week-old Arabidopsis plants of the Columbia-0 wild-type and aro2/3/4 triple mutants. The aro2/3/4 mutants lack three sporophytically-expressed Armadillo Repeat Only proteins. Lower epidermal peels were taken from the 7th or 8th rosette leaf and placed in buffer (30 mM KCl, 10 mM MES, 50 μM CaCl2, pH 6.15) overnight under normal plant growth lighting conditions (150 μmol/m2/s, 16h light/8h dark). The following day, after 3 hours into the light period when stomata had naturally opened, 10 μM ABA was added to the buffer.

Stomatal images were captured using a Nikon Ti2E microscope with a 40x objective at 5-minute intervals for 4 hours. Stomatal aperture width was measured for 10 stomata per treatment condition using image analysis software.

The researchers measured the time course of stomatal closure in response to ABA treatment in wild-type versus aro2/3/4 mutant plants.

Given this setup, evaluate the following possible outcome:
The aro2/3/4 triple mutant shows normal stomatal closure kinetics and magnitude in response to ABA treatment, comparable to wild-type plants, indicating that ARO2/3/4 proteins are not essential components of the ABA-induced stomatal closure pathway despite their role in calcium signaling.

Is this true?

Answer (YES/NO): NO